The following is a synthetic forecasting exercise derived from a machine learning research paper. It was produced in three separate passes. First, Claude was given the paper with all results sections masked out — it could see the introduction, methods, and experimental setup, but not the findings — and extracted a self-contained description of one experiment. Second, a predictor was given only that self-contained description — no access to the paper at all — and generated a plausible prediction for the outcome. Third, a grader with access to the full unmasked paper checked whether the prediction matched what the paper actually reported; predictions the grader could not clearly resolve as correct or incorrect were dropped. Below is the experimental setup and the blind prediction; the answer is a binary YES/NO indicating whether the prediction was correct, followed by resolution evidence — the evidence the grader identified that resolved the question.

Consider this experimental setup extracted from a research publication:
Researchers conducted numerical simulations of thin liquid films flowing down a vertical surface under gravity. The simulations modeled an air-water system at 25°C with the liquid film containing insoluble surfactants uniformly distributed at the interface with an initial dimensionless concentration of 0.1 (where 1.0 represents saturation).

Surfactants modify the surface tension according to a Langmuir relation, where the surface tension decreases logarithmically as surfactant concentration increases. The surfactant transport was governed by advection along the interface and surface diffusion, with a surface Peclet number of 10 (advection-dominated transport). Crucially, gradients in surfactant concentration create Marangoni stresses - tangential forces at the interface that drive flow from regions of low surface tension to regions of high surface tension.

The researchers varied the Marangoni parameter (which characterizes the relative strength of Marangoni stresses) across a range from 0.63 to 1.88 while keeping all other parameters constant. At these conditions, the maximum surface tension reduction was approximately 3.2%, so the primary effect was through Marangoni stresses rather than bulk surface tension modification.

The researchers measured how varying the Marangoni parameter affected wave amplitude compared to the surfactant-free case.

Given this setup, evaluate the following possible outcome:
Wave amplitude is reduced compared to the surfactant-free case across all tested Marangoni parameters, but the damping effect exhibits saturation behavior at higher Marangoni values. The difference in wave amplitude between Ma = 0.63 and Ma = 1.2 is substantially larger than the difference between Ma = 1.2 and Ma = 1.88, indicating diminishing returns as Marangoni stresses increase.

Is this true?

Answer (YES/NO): NO